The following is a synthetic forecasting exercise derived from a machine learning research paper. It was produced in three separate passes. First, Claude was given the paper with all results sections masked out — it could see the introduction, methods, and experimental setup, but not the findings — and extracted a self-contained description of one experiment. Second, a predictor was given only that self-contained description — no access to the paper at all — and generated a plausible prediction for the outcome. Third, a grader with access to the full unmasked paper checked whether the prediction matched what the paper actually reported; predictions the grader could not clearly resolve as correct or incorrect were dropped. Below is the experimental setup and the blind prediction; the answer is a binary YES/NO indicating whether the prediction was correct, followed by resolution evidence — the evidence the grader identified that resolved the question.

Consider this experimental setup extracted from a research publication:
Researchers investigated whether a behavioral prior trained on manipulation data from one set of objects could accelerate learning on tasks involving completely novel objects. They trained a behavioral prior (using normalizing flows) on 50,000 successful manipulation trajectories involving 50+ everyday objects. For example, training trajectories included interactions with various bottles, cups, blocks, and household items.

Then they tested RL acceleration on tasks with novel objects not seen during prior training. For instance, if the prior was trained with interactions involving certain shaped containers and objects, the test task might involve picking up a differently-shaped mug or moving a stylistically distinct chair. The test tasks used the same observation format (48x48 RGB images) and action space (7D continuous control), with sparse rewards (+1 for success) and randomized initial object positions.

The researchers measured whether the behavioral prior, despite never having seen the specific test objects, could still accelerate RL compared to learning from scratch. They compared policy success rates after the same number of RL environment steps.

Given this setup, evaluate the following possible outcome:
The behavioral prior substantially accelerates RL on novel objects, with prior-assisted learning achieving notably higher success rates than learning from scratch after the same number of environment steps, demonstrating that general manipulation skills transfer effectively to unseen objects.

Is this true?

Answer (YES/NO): YES